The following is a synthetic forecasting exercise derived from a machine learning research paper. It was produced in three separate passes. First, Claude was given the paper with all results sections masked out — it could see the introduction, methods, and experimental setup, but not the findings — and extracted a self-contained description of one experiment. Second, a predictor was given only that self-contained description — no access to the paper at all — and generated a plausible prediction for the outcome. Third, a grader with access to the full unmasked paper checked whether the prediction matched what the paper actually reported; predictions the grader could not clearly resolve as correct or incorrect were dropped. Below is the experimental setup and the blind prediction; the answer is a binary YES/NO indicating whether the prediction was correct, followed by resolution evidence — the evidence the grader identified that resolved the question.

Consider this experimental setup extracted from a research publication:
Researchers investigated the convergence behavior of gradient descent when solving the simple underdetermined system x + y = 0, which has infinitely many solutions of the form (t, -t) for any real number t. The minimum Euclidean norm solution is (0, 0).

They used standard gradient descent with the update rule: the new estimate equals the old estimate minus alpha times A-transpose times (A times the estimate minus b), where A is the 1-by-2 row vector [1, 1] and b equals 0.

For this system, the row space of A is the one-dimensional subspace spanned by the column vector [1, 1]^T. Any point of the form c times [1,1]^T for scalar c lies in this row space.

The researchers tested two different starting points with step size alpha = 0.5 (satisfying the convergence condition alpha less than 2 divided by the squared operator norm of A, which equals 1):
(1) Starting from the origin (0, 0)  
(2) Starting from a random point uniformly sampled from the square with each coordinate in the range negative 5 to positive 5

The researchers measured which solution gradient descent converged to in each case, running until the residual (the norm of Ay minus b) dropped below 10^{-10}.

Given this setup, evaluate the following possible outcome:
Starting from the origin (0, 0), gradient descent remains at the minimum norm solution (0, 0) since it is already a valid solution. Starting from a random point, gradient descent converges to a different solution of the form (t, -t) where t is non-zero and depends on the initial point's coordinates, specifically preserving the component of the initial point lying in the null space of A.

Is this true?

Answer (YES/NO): YES